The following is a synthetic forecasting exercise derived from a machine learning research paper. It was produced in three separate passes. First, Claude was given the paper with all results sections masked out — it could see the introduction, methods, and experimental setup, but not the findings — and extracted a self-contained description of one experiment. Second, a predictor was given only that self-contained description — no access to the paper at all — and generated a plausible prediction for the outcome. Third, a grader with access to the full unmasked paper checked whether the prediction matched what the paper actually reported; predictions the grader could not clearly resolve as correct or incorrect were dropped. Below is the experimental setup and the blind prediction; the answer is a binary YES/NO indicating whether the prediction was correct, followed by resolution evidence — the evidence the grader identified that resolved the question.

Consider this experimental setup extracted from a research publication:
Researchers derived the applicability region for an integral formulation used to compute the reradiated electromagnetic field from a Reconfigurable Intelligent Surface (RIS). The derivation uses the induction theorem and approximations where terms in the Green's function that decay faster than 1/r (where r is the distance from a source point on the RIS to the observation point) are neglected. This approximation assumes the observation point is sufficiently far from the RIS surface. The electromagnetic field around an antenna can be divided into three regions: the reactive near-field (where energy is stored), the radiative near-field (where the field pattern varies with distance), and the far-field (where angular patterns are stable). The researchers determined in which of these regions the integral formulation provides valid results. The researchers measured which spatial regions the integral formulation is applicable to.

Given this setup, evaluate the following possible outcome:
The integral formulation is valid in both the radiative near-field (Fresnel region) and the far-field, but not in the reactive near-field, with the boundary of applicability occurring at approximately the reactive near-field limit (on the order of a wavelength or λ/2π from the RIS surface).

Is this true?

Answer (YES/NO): NO